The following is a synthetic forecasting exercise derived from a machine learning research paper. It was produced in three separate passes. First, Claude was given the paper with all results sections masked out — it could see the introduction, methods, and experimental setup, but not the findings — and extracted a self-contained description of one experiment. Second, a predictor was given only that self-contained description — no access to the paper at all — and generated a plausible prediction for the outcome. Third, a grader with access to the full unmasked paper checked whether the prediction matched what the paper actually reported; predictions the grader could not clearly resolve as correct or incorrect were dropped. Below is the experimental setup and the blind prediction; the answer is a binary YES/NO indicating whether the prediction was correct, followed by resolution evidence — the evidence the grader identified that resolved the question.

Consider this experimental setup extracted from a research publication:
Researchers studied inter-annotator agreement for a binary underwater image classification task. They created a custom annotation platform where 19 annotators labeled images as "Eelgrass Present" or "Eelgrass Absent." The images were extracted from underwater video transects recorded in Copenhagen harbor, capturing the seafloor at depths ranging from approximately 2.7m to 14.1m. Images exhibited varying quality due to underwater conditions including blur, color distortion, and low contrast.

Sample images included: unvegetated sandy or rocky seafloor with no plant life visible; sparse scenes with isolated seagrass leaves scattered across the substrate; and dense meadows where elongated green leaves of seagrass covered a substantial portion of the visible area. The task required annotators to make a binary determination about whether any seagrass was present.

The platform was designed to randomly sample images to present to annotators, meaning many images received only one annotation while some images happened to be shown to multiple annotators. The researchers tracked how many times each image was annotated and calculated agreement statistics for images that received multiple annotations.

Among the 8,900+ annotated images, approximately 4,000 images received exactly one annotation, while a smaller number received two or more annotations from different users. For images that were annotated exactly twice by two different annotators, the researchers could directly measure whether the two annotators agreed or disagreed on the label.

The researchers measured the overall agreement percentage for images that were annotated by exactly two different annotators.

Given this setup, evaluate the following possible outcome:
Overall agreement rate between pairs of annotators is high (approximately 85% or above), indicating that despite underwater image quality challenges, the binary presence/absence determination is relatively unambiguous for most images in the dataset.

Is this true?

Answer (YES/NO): YES